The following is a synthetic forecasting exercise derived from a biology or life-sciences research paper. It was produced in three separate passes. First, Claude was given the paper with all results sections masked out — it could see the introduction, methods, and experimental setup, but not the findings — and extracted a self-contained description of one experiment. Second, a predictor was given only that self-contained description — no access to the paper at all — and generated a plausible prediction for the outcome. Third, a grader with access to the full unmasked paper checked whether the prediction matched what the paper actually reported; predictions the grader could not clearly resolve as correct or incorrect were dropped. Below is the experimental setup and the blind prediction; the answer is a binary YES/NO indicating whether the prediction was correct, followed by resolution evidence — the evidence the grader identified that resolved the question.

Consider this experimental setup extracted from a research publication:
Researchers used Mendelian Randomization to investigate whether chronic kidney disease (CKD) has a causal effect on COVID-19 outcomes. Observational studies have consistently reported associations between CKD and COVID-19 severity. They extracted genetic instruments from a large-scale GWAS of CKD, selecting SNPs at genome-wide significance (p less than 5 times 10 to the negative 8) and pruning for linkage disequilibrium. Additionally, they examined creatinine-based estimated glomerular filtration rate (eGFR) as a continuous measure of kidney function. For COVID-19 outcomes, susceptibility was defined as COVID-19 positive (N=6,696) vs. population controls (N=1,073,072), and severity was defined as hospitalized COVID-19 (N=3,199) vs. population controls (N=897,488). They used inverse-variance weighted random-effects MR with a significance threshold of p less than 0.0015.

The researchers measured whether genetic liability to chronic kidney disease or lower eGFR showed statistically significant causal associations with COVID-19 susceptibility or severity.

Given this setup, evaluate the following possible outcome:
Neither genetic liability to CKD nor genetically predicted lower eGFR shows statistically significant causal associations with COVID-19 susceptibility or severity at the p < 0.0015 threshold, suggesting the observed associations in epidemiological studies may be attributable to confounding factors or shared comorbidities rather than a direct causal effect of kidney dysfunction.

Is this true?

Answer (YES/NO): YES